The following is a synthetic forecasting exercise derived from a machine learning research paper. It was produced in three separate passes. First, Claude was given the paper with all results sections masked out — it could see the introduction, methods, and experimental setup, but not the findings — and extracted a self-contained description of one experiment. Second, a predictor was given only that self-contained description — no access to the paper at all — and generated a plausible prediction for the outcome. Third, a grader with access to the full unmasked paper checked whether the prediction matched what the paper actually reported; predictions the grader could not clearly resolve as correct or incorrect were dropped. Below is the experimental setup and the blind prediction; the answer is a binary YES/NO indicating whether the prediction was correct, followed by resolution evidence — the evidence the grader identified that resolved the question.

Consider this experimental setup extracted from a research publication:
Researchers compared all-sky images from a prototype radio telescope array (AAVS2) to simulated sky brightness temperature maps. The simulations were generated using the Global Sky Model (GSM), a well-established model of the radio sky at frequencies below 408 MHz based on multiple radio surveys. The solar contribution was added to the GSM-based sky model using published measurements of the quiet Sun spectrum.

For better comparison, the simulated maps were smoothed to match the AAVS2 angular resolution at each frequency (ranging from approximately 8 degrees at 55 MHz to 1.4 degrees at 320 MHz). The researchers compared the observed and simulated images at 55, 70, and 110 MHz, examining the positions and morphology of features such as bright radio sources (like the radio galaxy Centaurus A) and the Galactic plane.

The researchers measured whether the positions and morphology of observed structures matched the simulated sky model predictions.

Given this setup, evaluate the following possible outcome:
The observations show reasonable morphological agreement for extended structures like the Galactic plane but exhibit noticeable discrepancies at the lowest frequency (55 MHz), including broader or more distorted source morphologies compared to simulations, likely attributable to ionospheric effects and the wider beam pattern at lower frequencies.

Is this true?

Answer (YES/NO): NO